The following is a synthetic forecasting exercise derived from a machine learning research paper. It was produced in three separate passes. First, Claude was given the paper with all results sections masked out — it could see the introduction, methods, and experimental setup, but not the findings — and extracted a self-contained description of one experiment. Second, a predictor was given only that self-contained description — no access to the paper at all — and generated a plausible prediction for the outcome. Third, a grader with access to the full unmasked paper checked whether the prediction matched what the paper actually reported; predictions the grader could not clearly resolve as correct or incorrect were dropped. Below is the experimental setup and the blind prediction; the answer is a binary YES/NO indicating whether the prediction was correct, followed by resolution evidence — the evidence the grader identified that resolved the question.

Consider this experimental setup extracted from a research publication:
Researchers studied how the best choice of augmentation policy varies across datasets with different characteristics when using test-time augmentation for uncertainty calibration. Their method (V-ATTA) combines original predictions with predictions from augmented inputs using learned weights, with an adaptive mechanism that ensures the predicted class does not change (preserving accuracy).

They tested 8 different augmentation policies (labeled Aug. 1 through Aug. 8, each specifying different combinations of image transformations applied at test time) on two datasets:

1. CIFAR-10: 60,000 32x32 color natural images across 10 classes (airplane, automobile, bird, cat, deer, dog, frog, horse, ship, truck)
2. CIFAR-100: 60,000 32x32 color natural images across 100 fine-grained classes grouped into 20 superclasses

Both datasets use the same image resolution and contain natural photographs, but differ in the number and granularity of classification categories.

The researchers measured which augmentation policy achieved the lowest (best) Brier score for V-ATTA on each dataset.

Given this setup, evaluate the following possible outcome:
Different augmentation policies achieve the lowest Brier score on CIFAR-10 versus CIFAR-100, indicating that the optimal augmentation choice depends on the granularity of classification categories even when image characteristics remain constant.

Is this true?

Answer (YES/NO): YES